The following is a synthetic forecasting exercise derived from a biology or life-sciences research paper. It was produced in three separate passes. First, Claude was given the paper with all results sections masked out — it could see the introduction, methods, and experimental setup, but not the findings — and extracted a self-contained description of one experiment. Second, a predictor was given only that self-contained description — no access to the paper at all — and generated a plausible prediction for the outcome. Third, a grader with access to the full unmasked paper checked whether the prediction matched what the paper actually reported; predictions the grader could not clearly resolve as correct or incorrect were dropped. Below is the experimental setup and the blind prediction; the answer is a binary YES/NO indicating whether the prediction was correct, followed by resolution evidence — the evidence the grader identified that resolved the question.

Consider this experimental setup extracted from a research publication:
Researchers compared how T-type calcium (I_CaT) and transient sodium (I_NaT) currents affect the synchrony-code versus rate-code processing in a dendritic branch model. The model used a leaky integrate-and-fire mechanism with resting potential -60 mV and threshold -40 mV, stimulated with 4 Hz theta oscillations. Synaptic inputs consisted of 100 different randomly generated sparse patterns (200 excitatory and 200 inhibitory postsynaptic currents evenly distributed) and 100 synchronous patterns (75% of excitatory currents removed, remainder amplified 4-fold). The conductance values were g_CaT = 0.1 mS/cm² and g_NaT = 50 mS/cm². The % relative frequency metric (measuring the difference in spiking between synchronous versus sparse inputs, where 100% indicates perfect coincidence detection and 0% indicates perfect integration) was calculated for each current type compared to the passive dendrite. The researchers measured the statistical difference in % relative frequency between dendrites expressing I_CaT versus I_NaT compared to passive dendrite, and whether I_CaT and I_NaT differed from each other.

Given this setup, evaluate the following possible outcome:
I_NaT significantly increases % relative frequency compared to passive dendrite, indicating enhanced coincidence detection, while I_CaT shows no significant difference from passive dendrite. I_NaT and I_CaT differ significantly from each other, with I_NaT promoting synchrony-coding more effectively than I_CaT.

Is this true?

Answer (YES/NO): NO